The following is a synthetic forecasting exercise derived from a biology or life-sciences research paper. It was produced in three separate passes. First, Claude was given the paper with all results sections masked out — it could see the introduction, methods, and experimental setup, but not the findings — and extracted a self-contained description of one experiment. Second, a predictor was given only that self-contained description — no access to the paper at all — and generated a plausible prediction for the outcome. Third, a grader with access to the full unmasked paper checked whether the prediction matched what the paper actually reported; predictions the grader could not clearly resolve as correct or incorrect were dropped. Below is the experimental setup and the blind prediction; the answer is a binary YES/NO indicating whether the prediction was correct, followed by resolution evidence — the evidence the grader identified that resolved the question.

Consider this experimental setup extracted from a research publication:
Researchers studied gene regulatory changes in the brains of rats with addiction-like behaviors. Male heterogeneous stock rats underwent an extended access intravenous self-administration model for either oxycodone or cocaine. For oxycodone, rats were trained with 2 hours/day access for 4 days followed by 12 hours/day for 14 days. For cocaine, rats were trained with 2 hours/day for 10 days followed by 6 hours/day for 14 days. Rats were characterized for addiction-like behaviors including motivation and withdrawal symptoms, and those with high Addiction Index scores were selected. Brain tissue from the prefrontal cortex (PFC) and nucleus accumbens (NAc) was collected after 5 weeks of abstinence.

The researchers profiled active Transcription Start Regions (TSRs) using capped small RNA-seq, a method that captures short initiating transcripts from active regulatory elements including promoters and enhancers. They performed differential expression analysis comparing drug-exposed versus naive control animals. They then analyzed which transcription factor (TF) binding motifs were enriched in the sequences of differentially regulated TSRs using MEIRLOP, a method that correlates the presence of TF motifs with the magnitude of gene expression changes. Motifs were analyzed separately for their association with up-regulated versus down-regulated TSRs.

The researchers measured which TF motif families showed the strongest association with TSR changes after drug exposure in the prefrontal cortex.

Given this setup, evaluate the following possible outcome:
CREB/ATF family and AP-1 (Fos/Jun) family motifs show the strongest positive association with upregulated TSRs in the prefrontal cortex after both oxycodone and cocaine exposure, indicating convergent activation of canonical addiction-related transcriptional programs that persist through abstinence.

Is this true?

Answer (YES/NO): NO